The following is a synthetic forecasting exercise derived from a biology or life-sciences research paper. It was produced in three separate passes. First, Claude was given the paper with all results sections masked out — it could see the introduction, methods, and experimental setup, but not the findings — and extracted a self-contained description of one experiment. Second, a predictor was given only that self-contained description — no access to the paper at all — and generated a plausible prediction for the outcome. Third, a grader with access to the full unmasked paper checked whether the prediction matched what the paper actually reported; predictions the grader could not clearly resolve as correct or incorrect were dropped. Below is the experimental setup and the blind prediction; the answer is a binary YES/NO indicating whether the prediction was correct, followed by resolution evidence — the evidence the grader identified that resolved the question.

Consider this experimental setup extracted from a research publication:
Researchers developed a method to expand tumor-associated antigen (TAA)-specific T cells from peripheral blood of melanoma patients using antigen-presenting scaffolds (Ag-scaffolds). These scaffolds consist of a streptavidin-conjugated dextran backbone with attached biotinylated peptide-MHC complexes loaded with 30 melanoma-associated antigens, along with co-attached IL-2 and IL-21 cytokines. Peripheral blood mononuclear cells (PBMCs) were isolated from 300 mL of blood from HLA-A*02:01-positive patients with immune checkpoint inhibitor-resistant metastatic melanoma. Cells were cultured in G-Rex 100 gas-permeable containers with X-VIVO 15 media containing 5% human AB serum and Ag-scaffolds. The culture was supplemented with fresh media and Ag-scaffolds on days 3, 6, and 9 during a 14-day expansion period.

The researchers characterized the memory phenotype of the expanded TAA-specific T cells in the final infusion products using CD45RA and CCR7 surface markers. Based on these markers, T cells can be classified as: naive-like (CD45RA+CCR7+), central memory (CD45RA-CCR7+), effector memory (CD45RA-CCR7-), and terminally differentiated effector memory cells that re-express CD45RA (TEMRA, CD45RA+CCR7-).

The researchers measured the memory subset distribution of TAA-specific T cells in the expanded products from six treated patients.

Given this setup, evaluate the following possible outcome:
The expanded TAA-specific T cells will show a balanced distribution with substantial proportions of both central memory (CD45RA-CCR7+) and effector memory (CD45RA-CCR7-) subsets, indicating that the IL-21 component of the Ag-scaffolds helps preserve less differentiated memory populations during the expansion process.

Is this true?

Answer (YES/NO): NO